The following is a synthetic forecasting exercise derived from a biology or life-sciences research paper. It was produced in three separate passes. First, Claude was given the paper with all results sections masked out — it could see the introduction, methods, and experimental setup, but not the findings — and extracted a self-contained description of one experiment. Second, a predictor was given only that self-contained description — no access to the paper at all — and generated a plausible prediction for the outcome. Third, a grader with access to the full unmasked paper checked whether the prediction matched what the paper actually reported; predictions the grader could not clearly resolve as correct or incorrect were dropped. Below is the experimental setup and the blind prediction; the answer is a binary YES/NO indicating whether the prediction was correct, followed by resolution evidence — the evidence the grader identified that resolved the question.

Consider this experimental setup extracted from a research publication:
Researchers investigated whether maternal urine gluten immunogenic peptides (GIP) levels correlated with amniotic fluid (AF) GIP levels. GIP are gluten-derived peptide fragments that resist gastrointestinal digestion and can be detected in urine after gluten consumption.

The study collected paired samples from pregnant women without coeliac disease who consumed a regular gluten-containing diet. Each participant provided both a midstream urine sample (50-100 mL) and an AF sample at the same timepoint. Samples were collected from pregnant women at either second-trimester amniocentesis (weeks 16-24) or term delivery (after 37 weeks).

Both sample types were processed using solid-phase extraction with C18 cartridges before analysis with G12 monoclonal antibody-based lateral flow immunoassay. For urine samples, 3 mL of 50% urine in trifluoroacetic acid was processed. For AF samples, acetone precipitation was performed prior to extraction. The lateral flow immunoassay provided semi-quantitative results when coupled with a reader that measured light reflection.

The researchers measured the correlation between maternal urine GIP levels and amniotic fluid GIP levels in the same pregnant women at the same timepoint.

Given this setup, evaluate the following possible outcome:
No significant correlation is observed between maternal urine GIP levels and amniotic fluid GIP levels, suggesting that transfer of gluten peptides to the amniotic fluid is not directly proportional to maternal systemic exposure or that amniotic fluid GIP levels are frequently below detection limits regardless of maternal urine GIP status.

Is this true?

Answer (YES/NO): NO